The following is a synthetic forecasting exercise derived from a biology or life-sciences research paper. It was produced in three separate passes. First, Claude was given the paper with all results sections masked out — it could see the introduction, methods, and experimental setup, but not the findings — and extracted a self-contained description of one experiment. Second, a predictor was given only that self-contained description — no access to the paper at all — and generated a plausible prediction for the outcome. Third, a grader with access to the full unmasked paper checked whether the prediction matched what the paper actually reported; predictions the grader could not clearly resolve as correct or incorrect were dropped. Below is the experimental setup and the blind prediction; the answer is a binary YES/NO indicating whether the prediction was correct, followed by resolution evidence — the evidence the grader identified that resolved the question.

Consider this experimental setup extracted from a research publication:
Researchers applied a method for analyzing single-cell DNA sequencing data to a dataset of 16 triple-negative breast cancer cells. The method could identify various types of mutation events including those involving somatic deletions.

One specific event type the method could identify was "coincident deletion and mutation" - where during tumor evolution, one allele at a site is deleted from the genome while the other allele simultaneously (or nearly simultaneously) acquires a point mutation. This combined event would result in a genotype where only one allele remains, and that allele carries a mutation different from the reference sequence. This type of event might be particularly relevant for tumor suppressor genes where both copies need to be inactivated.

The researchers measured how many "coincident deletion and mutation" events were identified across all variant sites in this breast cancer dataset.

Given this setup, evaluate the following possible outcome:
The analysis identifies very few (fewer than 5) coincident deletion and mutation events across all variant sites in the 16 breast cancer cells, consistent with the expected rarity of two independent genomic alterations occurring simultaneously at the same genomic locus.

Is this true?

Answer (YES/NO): NO